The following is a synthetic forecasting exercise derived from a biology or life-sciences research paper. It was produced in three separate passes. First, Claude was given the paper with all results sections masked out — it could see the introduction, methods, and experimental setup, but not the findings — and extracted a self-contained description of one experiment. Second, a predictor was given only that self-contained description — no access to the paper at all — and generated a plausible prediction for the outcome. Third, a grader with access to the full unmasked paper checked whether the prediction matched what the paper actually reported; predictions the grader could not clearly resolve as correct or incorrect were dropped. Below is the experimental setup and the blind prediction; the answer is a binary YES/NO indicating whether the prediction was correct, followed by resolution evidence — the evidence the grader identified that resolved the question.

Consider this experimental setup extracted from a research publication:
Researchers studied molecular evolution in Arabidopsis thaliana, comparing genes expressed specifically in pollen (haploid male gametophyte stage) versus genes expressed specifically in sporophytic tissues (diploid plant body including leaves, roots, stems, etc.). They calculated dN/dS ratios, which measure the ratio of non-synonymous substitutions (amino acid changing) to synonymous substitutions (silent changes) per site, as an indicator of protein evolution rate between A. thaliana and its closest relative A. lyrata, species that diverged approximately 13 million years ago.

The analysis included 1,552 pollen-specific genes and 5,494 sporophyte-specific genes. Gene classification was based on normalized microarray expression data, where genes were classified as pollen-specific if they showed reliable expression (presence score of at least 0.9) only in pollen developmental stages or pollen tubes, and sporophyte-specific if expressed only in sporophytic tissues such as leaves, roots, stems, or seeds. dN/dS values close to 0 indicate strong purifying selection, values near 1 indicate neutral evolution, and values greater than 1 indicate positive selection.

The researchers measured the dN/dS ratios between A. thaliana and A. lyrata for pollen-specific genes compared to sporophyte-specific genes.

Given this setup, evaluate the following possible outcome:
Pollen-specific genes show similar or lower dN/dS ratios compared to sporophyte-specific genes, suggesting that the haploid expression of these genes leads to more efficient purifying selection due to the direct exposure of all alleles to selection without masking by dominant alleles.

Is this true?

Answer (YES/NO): NO